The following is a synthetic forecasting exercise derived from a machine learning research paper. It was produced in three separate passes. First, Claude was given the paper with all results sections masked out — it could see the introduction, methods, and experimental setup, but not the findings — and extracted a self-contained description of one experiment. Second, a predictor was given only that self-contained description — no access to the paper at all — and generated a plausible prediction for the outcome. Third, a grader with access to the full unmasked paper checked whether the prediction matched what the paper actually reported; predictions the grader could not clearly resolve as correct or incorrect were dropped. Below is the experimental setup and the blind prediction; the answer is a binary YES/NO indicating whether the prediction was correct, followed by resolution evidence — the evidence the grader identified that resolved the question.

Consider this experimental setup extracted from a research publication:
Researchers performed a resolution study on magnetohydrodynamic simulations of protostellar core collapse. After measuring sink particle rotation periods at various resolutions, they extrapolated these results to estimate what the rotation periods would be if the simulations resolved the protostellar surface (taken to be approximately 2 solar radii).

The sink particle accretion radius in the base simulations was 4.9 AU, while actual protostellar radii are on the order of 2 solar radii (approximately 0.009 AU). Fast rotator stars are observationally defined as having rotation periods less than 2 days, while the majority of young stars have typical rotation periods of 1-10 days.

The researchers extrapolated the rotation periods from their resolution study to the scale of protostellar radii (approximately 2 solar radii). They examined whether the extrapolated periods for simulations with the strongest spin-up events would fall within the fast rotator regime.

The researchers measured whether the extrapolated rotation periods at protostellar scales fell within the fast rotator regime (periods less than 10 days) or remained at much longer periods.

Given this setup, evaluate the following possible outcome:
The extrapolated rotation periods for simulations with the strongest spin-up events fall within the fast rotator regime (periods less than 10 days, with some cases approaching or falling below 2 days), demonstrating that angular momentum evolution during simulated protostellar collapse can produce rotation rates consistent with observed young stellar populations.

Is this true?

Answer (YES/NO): YES